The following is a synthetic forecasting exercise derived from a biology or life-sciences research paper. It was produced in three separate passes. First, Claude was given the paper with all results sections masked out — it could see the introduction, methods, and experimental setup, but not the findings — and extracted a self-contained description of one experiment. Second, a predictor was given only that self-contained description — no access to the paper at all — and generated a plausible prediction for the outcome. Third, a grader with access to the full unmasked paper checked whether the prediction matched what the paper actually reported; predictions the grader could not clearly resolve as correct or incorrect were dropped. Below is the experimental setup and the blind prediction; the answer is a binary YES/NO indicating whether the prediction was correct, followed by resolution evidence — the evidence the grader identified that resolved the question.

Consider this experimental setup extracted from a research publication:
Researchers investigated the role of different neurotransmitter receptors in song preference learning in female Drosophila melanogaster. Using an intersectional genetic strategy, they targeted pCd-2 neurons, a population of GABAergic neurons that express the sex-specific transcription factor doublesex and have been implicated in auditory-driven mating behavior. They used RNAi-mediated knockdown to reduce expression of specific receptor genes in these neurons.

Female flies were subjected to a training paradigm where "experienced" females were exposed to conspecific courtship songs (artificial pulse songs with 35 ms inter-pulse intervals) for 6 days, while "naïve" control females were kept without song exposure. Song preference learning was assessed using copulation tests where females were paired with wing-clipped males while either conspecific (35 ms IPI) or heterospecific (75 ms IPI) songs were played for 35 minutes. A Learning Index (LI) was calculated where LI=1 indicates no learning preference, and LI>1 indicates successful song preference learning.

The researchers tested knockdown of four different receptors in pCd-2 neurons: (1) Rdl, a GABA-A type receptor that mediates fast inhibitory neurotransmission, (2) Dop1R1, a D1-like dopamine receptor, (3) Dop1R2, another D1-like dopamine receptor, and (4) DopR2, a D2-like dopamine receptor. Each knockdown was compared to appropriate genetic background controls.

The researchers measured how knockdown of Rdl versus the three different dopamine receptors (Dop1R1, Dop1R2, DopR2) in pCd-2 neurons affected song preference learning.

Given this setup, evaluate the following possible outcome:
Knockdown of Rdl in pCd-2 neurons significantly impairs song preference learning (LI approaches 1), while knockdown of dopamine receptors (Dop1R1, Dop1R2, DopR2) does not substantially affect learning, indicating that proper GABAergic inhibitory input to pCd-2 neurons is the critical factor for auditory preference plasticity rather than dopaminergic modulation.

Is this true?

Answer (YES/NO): NO